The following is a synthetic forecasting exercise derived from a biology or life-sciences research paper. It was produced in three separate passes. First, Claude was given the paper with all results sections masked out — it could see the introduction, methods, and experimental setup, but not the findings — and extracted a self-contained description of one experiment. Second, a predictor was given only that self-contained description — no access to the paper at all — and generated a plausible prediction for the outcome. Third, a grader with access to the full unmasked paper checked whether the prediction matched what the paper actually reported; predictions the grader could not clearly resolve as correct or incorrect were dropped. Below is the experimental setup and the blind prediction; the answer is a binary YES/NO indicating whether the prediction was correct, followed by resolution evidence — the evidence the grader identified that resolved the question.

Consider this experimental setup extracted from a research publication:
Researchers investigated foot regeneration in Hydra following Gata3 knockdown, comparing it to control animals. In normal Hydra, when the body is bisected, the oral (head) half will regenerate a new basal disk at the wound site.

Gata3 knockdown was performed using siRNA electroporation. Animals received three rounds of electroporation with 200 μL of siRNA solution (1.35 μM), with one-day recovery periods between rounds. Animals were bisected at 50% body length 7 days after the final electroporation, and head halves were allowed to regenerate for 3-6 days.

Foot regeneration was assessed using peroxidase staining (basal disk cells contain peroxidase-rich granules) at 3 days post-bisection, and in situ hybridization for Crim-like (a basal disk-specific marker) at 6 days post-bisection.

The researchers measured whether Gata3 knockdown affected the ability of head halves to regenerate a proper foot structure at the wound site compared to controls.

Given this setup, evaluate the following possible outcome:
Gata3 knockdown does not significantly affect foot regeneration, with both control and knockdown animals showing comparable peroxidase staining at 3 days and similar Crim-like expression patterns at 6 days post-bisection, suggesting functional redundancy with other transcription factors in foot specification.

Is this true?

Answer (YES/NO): NO